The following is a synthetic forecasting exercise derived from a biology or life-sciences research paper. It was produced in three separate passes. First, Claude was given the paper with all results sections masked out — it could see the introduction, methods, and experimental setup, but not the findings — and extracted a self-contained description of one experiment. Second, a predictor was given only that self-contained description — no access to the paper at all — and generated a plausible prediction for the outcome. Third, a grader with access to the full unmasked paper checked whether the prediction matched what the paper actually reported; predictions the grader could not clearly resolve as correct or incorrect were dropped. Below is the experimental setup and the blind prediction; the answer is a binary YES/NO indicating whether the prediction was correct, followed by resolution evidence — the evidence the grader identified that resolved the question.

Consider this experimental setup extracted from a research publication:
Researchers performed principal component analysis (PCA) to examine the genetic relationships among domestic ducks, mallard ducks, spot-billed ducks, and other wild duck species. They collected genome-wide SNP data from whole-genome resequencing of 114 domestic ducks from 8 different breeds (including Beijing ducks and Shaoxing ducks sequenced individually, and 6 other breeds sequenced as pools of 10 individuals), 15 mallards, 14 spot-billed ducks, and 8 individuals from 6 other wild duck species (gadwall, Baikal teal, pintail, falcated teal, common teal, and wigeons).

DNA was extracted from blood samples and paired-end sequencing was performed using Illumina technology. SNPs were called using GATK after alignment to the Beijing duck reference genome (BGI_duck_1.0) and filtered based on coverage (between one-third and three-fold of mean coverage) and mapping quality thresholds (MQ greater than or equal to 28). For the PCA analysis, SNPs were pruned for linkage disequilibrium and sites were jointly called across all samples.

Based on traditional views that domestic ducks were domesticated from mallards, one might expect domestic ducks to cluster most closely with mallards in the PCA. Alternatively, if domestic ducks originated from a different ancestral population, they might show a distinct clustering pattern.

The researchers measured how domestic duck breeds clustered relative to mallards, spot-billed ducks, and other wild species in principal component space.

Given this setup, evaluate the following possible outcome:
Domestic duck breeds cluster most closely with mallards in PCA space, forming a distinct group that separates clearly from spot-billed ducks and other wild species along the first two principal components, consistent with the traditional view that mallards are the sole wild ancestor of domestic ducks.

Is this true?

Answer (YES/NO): NO